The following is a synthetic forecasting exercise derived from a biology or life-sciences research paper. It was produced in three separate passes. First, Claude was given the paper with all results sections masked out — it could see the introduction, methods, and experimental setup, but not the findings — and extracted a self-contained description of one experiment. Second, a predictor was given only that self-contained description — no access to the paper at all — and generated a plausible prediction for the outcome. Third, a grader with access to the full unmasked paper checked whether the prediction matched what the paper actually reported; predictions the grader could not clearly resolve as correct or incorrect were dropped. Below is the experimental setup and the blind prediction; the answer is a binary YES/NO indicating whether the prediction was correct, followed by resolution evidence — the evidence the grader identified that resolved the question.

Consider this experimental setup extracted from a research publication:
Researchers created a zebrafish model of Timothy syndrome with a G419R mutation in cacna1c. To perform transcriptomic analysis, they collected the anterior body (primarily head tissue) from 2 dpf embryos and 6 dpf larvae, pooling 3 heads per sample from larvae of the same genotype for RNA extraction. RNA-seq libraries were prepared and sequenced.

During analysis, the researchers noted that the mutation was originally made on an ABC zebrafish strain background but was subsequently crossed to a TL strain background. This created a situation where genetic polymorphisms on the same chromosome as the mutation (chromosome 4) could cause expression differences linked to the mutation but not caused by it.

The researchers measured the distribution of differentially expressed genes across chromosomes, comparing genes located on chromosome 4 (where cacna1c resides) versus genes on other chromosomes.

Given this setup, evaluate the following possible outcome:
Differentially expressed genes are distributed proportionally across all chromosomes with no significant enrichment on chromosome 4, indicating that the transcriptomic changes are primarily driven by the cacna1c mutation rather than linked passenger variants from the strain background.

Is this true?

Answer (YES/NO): NO